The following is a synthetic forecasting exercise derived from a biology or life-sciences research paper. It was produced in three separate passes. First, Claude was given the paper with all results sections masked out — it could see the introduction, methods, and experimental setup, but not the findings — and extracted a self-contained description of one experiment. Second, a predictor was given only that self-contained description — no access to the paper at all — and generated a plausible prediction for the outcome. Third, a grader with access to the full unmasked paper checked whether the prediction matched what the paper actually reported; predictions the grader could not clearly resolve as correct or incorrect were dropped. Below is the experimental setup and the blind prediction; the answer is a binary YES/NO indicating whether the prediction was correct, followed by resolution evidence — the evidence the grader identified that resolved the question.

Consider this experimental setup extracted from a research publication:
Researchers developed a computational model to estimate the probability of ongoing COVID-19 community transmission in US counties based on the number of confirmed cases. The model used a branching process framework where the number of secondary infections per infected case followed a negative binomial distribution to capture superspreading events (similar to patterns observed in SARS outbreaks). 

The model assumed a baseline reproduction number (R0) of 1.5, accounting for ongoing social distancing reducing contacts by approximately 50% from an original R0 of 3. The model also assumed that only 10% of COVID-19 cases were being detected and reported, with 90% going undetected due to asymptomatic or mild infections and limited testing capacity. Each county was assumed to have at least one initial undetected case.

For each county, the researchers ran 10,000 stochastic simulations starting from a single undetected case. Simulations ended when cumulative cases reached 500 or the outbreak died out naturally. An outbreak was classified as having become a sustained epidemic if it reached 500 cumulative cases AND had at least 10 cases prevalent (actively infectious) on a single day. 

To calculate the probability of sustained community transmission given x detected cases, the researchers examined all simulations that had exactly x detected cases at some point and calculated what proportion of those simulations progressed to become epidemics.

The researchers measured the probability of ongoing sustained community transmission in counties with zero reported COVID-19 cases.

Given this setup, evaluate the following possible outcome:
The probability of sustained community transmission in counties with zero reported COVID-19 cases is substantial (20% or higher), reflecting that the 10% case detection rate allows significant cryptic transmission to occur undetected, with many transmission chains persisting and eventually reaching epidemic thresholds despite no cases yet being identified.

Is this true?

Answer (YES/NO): NO